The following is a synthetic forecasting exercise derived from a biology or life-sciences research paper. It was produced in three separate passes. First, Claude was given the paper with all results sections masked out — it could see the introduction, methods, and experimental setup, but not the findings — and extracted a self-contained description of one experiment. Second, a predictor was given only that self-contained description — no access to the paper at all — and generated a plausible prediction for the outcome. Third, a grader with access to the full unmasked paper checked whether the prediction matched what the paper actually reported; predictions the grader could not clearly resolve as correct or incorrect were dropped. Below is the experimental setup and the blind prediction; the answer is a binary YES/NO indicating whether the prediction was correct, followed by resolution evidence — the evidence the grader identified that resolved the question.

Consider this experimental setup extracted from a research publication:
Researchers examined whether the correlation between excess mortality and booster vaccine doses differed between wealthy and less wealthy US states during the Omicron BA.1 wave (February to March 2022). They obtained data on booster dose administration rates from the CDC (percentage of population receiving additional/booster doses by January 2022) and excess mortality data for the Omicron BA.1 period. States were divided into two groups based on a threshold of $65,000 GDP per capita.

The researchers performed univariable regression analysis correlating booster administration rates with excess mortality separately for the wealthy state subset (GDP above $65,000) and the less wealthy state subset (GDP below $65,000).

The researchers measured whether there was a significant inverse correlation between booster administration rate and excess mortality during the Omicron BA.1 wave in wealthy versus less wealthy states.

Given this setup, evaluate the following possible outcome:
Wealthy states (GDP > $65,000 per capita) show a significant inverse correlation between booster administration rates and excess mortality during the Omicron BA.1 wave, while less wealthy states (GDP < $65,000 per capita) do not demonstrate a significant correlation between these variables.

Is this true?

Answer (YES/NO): YES